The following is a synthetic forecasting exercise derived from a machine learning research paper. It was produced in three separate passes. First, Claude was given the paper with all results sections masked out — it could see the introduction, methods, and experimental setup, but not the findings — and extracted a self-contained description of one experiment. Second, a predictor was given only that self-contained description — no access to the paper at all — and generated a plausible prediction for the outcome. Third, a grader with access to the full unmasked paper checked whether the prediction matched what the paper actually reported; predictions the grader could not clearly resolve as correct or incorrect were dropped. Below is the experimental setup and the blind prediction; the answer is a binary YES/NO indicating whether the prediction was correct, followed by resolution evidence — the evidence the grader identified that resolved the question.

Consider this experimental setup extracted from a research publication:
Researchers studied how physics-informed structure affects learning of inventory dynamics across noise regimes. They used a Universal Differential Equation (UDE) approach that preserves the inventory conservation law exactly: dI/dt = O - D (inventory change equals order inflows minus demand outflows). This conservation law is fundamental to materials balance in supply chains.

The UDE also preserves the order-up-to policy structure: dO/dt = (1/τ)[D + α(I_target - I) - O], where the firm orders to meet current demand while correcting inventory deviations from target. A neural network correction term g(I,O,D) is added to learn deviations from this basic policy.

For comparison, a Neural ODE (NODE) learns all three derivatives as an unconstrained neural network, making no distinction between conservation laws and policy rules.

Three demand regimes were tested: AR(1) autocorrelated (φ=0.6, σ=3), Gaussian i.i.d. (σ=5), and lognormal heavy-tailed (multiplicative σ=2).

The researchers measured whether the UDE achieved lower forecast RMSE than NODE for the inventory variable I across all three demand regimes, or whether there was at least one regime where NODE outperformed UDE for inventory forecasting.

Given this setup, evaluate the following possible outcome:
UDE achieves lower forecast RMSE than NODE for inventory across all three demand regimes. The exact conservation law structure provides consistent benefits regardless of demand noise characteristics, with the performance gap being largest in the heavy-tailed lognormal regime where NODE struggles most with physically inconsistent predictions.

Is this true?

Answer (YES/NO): NO